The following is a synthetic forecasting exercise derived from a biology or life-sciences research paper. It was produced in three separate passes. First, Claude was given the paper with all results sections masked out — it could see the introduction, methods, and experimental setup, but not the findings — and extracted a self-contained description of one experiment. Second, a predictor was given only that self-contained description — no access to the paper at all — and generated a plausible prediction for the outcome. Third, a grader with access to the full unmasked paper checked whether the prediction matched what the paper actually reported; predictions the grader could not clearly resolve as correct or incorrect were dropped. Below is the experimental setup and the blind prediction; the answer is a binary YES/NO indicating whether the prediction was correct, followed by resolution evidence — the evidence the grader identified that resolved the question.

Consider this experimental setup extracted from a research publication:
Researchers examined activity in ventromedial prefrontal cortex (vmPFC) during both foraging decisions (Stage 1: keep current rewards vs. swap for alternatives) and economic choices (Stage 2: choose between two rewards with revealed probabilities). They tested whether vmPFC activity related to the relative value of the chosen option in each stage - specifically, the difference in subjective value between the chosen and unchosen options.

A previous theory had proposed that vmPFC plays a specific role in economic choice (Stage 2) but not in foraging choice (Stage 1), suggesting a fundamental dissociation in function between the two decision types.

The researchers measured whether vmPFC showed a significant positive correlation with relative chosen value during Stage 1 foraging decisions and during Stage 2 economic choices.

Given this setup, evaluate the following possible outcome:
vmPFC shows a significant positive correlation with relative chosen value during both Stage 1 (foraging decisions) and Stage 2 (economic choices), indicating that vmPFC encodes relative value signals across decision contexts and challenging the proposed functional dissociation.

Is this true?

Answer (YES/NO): YES